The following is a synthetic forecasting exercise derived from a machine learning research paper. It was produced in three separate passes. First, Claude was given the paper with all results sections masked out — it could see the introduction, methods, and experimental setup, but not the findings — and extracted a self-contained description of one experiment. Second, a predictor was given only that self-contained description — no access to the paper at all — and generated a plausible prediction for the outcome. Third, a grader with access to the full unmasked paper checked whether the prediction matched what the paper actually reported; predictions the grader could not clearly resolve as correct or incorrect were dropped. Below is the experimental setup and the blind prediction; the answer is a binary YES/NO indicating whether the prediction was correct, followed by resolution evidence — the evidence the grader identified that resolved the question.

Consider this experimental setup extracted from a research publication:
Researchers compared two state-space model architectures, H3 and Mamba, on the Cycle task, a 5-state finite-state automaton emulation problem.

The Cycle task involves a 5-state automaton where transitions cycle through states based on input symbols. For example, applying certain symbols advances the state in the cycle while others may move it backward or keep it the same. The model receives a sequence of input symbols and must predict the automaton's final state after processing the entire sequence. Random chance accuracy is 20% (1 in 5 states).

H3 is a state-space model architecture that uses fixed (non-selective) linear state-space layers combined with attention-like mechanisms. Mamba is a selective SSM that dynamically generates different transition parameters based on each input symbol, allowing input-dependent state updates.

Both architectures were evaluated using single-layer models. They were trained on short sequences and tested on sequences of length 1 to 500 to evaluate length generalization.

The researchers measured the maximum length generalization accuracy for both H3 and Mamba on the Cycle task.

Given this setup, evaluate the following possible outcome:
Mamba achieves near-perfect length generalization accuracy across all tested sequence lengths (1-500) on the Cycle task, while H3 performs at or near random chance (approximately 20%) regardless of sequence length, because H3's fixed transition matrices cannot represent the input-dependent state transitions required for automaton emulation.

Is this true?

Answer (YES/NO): NO